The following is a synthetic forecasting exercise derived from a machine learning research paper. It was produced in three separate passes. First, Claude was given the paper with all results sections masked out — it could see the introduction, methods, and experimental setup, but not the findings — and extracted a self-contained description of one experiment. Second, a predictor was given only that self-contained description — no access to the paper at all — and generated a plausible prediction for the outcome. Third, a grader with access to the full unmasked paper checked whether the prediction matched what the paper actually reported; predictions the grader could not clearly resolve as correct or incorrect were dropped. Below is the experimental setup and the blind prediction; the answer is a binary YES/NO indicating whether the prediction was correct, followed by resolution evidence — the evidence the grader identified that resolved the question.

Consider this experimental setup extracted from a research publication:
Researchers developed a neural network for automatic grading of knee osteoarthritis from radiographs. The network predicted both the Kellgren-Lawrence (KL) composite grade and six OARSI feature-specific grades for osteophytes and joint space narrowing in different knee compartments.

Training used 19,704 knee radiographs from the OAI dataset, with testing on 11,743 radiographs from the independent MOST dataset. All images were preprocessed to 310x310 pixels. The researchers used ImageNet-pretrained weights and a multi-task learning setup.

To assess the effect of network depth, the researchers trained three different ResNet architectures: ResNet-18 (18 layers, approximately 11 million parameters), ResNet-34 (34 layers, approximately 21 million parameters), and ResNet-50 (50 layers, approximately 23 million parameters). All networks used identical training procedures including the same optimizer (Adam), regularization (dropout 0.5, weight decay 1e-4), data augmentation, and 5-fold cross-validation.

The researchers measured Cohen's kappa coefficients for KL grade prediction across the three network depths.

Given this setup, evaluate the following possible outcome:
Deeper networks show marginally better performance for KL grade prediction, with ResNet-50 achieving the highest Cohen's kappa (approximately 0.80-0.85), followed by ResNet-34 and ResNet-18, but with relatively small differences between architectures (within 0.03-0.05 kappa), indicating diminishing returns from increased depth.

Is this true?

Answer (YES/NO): NO